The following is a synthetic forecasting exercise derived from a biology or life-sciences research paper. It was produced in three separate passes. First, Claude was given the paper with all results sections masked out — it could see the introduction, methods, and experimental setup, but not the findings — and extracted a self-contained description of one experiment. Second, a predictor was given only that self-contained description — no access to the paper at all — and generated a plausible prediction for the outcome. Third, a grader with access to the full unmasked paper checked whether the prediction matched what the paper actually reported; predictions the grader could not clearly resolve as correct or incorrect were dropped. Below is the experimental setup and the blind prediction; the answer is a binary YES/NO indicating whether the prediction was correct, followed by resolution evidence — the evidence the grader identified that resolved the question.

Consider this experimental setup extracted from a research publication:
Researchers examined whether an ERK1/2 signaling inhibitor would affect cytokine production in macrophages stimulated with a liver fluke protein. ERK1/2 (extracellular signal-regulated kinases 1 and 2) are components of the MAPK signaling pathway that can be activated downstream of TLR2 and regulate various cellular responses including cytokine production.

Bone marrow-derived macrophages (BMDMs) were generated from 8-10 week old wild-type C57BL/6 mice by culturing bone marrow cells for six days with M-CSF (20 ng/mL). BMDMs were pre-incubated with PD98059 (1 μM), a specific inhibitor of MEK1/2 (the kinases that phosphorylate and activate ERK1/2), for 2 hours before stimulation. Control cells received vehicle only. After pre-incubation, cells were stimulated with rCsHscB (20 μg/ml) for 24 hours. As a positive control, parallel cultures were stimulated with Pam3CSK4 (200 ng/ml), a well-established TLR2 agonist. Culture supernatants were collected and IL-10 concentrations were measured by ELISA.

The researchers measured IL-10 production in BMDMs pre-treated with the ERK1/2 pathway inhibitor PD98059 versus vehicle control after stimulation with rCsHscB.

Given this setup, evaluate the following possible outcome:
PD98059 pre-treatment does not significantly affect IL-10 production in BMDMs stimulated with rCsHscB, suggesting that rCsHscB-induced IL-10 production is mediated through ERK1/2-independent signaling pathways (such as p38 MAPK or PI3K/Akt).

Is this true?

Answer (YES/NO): NO